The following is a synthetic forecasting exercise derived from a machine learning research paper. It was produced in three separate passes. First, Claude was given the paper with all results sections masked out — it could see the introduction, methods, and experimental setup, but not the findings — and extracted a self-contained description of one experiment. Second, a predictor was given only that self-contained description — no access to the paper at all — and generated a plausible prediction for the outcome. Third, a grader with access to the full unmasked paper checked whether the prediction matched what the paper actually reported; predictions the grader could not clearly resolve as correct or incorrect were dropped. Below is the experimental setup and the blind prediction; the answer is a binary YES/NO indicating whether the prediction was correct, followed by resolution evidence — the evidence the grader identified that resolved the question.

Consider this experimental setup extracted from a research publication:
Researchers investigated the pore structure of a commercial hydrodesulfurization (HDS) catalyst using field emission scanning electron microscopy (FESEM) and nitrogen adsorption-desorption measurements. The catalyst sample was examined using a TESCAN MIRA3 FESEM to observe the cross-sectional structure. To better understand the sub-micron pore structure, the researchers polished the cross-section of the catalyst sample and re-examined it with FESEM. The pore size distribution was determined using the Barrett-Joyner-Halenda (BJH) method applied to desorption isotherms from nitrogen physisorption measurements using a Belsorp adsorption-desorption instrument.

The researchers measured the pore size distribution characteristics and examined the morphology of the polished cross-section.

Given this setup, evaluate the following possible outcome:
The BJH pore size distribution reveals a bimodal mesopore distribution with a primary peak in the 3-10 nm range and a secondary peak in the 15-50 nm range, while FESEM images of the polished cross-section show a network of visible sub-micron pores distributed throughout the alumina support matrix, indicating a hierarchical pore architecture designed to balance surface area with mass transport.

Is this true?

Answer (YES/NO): NO